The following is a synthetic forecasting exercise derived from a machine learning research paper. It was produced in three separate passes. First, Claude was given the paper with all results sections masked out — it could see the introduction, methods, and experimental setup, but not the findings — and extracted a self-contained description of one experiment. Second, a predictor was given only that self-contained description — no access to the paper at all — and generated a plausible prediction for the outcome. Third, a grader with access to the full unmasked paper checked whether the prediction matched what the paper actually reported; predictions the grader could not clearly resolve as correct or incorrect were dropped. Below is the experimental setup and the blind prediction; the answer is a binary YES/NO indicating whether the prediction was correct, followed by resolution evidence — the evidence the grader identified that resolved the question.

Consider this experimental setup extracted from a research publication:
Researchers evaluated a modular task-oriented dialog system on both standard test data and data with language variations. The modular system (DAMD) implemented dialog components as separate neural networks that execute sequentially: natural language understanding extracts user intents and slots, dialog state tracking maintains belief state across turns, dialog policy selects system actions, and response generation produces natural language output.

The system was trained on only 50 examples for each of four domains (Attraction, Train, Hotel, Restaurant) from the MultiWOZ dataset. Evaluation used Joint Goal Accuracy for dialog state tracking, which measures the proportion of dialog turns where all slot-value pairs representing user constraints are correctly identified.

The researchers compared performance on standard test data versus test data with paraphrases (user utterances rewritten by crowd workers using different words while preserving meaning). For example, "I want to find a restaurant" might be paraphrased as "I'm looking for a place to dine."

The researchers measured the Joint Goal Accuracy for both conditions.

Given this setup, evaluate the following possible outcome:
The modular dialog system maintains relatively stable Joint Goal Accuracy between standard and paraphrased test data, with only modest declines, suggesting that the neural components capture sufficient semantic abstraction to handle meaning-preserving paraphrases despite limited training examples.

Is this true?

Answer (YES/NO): NO